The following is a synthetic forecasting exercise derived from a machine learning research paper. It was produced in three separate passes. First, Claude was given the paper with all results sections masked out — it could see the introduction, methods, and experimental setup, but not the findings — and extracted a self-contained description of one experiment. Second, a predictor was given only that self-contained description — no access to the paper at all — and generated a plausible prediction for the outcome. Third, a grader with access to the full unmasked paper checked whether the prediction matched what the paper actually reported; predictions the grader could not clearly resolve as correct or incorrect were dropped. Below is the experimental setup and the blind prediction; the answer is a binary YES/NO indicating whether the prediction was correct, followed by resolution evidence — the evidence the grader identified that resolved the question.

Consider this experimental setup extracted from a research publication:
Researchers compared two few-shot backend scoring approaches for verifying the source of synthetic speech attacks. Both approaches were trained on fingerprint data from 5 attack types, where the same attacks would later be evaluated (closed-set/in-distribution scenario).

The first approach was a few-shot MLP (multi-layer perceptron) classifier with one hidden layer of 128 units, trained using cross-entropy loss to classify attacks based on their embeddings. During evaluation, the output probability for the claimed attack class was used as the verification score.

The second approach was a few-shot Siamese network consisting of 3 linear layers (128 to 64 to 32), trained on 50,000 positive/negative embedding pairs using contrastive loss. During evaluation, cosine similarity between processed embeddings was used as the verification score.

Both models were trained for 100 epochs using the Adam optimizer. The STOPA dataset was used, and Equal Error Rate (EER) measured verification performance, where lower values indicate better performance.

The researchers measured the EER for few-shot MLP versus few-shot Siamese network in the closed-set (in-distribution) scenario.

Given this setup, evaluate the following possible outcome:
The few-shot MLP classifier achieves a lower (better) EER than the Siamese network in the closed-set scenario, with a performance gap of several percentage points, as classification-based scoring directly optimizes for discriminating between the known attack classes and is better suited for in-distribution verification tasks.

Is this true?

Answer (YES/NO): YES